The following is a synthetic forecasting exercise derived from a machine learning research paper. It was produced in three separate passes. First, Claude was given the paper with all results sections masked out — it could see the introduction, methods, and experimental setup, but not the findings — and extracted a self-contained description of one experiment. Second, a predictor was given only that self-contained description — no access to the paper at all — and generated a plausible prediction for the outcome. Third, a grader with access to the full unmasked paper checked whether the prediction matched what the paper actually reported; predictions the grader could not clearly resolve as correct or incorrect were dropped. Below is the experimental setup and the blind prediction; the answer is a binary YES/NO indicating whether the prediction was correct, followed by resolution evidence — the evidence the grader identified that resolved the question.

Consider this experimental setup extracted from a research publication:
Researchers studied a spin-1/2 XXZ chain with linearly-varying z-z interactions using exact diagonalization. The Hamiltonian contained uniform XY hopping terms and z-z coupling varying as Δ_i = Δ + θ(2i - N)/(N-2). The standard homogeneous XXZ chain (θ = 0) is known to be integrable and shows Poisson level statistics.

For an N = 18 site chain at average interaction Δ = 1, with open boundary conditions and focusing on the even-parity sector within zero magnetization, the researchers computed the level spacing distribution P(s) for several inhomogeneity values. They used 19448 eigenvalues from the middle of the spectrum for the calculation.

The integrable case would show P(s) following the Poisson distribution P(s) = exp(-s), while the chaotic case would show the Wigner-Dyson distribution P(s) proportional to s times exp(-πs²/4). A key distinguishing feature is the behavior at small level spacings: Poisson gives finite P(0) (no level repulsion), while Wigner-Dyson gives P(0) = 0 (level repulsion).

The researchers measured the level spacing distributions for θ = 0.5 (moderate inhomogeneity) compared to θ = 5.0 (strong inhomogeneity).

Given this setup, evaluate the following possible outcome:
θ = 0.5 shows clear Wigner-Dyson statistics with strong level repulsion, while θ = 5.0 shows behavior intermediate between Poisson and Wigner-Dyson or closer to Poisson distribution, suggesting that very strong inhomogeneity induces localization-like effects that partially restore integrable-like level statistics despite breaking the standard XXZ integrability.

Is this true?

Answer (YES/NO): YES